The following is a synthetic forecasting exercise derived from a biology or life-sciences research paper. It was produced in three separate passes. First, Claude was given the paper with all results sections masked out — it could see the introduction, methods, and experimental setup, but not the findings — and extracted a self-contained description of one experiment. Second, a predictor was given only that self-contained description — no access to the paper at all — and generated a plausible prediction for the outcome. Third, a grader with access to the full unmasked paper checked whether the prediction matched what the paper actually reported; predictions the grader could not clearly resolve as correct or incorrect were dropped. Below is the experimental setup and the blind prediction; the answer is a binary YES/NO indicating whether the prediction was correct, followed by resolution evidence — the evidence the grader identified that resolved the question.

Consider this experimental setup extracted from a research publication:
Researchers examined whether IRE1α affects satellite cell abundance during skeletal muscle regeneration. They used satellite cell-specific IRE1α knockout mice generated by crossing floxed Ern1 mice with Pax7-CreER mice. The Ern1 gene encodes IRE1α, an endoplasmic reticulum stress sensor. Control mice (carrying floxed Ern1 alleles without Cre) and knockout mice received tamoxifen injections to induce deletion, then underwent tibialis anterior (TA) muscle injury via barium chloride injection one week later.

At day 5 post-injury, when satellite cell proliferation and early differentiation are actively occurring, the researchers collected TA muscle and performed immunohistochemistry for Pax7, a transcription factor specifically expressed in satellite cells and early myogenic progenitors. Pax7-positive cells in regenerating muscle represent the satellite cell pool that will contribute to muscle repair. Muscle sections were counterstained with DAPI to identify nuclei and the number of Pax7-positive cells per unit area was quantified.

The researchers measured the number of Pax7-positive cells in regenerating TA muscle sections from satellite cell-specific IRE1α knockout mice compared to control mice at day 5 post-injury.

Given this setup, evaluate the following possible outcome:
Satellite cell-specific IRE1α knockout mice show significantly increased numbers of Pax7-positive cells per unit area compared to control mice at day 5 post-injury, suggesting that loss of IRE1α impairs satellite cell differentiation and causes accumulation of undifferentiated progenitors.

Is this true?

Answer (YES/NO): NO